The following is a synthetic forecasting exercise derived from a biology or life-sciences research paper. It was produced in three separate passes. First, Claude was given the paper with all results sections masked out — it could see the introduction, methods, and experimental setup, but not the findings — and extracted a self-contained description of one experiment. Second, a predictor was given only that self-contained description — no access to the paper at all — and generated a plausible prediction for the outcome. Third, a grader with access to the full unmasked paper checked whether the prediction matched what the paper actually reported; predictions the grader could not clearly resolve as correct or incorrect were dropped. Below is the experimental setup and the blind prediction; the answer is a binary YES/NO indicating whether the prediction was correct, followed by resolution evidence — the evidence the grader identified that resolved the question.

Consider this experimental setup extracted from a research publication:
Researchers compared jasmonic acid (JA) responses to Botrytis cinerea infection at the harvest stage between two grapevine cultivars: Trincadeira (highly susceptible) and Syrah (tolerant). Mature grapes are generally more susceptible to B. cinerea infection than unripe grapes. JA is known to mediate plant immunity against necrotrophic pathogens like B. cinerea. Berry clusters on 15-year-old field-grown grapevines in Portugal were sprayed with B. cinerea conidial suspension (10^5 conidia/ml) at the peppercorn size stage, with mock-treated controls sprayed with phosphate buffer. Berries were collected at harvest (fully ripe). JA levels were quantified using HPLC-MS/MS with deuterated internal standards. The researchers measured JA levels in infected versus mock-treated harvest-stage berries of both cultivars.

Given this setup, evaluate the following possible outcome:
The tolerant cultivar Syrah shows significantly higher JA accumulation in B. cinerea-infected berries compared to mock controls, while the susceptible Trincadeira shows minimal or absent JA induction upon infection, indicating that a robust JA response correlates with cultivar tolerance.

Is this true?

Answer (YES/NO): NO